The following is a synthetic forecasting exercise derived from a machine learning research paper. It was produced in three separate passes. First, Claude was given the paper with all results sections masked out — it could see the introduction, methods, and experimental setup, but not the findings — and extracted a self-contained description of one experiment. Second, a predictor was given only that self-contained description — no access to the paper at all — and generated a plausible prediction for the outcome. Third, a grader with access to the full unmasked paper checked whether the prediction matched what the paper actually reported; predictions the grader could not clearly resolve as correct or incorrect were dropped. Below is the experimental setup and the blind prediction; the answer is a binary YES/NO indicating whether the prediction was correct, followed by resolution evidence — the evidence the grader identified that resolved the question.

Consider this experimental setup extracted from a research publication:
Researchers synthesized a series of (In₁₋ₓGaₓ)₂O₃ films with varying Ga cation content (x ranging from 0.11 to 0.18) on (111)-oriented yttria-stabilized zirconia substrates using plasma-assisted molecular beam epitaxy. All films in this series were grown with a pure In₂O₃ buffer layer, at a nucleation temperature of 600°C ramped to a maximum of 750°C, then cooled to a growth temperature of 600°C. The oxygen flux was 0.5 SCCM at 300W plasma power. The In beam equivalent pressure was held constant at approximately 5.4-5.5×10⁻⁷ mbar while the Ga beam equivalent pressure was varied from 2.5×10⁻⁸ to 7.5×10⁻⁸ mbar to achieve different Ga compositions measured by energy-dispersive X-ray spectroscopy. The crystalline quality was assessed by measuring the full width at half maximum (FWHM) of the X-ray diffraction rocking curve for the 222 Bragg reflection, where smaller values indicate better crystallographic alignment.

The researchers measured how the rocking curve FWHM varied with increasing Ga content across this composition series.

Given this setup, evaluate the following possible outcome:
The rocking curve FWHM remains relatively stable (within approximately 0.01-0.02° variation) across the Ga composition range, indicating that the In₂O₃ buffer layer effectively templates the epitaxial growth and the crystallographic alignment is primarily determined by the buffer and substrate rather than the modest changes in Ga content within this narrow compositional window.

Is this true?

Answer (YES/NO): NO